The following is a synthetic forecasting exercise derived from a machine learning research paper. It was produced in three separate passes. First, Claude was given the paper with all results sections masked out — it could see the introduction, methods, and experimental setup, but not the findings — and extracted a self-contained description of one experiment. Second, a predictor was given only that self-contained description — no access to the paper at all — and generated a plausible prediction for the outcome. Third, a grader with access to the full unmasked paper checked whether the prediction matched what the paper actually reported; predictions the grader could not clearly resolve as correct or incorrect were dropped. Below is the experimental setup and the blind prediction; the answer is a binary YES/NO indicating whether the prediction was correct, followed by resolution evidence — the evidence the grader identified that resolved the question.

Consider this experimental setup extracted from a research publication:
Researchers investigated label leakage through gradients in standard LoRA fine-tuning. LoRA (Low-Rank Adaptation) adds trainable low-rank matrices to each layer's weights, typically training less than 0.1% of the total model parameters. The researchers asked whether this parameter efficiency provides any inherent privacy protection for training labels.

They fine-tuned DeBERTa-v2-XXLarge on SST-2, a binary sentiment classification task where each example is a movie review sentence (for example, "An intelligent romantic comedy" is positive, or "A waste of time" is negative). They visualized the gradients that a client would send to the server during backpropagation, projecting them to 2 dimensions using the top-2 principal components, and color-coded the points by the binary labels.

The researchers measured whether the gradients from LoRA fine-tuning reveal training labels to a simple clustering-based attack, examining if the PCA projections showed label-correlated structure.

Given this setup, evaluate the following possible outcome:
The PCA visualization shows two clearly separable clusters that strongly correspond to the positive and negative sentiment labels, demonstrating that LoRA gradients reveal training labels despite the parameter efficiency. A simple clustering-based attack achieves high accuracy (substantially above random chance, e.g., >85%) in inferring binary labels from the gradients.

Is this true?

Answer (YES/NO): YES